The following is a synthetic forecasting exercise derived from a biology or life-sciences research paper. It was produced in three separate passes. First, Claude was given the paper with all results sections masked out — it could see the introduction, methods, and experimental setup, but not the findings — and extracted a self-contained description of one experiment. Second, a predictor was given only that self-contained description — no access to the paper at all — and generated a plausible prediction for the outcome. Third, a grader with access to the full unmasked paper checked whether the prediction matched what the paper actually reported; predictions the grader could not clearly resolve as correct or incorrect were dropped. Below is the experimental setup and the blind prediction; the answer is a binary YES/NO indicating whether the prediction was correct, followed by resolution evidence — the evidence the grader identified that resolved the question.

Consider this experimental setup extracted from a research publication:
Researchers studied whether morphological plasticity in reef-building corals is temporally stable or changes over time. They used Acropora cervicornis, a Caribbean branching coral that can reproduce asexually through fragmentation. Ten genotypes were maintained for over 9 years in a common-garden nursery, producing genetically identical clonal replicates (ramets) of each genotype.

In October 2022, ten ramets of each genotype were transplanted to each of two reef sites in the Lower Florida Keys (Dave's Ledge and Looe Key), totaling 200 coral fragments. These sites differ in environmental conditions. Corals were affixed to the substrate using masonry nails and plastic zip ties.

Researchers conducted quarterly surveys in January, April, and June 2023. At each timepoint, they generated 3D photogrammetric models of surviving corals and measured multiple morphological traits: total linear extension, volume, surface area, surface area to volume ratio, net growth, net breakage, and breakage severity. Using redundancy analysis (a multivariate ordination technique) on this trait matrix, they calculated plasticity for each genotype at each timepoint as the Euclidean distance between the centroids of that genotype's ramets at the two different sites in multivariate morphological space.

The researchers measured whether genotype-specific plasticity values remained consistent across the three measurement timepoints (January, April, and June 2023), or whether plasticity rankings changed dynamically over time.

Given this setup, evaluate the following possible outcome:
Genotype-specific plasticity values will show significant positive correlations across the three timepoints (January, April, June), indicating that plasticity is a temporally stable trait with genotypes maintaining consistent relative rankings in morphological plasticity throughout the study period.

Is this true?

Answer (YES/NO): NO